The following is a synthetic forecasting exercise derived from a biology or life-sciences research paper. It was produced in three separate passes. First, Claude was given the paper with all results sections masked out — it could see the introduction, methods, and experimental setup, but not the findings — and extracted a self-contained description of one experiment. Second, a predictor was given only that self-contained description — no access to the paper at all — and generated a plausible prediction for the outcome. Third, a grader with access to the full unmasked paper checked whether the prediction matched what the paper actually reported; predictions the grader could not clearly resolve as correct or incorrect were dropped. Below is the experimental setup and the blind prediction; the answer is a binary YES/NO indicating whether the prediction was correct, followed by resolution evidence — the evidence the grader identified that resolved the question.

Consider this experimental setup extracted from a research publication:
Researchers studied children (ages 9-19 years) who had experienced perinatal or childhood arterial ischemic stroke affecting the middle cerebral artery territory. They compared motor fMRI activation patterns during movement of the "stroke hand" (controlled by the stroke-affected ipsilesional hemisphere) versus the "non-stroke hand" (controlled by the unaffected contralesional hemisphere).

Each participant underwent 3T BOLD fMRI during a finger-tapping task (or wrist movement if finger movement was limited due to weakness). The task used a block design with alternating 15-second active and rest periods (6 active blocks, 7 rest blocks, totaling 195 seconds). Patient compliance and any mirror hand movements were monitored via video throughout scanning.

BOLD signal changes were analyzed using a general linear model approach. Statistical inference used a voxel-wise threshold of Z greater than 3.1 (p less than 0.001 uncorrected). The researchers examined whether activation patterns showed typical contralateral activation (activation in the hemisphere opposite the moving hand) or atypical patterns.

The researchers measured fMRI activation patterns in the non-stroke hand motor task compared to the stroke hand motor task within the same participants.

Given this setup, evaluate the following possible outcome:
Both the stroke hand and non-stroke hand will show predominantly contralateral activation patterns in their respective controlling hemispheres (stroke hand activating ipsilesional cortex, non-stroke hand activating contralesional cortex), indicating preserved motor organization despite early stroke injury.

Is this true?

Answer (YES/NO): NO